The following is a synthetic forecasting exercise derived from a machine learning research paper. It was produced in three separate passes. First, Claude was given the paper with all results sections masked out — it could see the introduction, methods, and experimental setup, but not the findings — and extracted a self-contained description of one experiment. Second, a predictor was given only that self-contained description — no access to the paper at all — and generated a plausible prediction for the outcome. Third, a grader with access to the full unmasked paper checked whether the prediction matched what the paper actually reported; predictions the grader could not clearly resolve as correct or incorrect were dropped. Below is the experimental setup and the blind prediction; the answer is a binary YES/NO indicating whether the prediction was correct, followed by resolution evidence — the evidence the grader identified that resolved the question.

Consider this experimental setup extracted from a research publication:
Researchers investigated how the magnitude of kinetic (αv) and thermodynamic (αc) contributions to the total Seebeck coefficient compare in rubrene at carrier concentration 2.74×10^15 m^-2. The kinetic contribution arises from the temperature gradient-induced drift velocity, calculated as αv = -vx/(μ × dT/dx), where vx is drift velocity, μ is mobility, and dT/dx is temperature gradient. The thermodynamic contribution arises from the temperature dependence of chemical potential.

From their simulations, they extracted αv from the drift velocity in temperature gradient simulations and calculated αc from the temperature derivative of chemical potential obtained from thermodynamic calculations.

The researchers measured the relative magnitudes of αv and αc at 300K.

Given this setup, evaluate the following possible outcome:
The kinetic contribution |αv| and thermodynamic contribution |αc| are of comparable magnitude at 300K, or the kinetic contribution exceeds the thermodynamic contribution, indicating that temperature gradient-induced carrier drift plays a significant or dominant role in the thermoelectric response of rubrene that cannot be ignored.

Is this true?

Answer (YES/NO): YES